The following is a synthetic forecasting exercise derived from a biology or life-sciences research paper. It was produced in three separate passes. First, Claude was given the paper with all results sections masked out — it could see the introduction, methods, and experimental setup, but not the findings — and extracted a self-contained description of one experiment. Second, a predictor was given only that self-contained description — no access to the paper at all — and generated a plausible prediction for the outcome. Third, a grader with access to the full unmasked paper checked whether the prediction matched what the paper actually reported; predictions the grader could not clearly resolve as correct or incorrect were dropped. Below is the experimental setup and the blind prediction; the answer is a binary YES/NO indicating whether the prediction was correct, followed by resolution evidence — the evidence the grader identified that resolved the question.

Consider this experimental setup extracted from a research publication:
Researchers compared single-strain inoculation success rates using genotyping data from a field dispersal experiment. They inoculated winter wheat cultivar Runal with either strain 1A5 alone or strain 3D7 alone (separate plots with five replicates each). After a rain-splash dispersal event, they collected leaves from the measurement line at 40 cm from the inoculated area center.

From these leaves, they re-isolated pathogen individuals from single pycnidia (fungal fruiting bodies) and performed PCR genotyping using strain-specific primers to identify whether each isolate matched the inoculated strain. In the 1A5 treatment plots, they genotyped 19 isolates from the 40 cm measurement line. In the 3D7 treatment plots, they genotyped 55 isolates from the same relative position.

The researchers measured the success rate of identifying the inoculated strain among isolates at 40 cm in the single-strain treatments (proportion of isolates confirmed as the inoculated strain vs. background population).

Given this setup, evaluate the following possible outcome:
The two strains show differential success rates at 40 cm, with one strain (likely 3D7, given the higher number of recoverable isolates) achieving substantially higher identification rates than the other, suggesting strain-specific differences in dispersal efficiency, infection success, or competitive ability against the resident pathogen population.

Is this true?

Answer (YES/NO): YES